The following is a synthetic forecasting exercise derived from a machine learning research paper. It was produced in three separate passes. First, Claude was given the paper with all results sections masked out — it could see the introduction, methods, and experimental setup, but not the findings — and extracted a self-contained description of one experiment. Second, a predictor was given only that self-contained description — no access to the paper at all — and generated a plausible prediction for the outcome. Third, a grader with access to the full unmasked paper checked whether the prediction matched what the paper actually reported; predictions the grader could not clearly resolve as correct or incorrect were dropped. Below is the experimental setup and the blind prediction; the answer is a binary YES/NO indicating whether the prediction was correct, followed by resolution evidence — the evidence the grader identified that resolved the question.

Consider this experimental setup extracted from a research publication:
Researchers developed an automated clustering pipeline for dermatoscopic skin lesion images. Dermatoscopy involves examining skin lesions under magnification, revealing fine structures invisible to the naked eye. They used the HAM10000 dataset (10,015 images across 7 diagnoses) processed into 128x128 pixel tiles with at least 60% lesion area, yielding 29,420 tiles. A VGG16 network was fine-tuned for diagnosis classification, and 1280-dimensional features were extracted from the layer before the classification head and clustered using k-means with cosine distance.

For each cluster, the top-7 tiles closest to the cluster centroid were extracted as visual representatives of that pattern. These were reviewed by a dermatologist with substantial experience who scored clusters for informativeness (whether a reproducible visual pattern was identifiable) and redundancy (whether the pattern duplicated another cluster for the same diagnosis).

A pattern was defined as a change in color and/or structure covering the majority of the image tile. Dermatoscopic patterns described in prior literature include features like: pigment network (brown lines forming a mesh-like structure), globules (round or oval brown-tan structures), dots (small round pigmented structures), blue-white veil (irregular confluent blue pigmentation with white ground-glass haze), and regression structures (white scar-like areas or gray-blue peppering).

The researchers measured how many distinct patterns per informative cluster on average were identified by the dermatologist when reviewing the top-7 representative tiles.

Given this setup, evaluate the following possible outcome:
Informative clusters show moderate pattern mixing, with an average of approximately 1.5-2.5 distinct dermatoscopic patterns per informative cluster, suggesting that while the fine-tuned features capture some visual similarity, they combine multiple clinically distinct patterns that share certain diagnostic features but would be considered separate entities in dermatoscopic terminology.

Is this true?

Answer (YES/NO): YES